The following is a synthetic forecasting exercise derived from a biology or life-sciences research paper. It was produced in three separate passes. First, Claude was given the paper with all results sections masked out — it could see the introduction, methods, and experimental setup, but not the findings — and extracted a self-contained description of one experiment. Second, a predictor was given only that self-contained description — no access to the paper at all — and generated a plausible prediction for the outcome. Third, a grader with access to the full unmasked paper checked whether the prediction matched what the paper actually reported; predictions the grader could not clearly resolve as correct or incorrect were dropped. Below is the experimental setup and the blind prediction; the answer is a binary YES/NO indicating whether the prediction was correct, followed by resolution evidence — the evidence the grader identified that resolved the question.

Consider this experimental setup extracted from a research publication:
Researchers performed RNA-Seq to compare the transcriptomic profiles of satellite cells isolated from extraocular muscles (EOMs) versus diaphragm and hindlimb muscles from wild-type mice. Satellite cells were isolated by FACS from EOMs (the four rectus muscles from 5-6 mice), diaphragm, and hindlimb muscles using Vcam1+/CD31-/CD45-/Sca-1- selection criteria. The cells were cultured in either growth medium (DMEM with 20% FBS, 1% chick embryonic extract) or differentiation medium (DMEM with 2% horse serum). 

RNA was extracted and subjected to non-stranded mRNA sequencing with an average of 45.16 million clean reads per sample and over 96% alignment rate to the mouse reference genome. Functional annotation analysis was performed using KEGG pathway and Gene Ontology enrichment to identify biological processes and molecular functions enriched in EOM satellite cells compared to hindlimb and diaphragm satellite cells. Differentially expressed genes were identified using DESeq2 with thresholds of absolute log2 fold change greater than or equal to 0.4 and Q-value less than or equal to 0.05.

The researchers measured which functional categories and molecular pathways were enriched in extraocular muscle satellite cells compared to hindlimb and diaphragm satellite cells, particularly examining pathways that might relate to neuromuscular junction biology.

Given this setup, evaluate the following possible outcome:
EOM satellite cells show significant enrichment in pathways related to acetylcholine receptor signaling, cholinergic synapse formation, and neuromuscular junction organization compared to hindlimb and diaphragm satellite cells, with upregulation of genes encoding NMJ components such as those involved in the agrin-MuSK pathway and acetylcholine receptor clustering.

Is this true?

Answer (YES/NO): NO